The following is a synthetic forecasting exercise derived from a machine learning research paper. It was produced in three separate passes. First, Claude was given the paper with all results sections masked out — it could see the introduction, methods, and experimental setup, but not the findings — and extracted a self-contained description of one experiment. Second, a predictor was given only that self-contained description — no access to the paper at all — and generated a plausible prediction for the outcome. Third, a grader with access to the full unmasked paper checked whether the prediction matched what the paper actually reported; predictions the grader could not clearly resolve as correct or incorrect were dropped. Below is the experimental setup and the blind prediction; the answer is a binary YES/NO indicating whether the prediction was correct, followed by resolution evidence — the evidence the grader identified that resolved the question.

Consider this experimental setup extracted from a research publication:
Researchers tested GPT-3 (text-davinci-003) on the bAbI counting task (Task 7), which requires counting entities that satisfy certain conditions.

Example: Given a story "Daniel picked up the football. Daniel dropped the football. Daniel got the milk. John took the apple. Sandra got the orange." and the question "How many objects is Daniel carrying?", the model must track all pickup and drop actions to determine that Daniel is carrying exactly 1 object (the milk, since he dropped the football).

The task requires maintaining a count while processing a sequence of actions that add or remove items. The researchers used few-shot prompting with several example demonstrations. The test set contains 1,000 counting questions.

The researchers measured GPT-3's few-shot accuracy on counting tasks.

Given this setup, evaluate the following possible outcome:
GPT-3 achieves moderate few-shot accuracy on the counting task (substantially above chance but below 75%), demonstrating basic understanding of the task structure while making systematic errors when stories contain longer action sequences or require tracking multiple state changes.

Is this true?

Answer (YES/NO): NO